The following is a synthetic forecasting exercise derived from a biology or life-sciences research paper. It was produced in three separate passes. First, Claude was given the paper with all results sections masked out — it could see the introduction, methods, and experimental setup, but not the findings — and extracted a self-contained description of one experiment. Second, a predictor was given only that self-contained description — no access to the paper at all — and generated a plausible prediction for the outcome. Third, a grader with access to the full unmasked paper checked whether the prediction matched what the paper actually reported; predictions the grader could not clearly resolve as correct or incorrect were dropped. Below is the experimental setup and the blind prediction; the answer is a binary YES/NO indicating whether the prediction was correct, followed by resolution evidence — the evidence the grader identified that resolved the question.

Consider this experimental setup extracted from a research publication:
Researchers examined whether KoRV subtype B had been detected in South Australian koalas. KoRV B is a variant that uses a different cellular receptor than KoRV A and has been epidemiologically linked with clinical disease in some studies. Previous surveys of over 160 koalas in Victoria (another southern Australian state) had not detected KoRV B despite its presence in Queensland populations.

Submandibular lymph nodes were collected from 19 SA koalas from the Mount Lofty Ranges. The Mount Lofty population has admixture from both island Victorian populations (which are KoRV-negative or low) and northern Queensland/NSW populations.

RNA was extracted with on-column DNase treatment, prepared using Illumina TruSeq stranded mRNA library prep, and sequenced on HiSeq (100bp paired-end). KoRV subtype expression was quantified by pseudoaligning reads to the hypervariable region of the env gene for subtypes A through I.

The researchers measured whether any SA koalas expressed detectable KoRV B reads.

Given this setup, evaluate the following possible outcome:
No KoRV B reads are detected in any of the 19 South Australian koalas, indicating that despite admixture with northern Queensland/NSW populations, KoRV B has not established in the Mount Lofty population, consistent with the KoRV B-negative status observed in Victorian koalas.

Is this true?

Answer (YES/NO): NO